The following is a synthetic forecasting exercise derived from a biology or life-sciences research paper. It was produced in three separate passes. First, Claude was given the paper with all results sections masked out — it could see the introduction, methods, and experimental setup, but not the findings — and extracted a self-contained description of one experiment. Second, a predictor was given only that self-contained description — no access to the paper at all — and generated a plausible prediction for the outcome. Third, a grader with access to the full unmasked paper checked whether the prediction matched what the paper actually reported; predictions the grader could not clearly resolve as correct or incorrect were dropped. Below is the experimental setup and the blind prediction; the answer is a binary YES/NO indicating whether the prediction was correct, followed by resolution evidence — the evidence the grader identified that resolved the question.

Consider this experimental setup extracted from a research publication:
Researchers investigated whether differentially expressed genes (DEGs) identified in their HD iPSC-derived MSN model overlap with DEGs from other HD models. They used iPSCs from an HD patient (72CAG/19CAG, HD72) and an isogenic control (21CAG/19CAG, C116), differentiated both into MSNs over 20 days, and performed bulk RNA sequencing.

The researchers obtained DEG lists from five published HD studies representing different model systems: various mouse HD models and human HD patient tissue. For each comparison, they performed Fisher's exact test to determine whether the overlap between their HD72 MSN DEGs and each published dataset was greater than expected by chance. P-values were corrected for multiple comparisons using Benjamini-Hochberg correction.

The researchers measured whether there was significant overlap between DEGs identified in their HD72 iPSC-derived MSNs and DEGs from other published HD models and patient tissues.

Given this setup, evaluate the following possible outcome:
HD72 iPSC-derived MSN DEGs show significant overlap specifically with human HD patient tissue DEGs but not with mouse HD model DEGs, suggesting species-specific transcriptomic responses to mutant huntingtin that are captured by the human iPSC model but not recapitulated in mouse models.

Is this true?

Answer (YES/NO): NO